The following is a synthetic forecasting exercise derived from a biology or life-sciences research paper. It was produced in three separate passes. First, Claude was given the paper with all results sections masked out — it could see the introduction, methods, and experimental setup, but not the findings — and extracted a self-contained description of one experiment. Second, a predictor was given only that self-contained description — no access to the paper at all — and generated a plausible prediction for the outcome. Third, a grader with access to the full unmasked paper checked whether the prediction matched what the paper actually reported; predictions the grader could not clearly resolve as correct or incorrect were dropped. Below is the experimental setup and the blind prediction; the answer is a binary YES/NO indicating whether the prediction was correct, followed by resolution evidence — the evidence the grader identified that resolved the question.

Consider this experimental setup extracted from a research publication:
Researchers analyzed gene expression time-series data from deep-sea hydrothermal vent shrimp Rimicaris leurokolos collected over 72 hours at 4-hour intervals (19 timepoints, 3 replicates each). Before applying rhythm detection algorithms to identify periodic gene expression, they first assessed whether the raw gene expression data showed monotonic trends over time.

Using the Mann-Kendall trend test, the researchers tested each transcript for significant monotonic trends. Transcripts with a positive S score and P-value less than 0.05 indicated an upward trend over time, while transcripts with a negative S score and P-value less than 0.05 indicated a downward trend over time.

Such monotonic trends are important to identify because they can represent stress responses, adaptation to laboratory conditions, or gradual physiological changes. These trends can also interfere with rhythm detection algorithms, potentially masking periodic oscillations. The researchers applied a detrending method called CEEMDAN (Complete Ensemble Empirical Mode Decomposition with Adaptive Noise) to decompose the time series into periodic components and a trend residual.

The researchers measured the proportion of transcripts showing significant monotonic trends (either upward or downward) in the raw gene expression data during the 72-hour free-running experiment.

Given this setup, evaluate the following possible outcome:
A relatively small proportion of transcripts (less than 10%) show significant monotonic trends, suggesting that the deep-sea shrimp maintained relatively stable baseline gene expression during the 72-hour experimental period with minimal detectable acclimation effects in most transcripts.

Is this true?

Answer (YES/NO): NO